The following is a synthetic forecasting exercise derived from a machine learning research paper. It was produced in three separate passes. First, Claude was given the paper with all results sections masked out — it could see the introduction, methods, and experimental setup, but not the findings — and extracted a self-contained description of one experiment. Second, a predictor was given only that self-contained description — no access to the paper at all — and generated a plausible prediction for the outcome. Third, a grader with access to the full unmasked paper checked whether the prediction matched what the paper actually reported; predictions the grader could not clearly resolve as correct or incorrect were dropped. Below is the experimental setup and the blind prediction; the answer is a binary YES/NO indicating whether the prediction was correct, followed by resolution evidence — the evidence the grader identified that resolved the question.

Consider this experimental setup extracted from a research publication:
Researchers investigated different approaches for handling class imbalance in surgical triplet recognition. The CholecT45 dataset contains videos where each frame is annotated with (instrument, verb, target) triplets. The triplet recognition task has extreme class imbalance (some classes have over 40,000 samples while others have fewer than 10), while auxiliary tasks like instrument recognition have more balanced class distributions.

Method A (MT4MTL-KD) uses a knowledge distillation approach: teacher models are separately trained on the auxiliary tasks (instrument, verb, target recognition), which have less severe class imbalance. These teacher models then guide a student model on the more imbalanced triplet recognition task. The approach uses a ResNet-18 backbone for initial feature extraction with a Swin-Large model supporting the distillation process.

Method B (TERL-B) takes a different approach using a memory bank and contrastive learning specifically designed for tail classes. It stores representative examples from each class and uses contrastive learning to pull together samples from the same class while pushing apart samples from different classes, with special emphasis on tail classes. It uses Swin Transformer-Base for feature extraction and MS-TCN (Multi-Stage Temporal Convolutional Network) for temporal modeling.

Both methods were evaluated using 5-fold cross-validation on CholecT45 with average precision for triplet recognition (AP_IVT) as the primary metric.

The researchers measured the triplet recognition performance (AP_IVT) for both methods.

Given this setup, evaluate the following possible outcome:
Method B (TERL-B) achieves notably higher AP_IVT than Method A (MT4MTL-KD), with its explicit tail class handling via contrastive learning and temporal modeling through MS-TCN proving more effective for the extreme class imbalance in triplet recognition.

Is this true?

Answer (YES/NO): NO